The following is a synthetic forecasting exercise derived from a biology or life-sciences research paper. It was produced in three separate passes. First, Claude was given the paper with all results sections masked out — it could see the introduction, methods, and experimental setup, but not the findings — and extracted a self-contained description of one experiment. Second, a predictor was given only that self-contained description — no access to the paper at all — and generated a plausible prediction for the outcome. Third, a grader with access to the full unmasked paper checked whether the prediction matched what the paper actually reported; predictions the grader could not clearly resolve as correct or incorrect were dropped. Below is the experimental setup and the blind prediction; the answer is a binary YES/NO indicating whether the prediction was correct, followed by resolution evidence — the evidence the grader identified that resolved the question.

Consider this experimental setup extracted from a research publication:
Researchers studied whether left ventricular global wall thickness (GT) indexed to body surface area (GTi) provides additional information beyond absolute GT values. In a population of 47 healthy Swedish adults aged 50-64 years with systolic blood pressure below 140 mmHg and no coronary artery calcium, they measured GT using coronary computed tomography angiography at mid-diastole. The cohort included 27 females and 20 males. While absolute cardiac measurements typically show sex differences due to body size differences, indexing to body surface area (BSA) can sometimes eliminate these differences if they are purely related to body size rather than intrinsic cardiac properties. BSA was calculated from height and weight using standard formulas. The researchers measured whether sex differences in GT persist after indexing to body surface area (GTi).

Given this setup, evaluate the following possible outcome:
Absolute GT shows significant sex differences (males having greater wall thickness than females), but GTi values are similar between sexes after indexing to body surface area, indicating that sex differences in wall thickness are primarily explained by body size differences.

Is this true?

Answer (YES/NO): YES